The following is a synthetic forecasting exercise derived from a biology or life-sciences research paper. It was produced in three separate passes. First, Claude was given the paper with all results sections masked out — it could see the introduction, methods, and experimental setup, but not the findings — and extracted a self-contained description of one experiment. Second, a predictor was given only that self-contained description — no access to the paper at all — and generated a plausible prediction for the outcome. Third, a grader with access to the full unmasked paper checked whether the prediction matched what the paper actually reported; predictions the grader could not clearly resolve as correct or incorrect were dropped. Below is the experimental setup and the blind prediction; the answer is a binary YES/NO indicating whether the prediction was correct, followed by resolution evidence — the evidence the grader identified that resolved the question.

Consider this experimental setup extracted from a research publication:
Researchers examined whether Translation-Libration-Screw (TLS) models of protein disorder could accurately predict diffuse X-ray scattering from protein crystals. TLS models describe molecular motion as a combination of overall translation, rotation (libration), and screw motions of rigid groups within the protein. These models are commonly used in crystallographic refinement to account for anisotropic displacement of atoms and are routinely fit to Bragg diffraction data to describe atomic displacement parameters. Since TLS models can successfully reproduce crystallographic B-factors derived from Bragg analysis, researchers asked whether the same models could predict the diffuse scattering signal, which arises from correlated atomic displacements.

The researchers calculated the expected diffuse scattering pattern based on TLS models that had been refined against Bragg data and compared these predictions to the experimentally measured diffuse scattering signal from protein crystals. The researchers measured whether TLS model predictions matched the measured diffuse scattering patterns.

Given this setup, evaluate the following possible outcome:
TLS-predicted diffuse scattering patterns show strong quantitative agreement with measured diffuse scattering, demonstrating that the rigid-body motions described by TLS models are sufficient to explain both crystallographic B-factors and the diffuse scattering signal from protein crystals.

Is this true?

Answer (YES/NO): NO